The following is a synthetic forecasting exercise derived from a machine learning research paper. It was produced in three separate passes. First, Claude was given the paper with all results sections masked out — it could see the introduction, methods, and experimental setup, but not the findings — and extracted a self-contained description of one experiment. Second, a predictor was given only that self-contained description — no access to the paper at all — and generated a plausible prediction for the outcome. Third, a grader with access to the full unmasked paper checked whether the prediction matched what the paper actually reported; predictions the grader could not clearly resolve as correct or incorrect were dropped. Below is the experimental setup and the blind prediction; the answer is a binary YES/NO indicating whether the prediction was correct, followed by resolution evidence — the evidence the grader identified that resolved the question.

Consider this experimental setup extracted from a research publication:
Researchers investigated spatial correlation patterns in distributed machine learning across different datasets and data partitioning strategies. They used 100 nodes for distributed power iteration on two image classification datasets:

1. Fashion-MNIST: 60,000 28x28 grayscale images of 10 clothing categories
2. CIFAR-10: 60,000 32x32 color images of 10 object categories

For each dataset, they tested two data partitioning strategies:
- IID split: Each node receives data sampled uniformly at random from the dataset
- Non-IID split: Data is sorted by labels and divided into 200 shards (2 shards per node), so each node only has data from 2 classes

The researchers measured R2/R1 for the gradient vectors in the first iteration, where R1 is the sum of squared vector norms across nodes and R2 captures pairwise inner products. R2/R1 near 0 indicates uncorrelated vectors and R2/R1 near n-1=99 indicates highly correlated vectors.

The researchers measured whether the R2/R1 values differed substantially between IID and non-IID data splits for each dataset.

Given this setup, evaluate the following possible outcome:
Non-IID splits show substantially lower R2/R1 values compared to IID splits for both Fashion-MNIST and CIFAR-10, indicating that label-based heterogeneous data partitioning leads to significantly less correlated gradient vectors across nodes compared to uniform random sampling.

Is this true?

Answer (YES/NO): YES